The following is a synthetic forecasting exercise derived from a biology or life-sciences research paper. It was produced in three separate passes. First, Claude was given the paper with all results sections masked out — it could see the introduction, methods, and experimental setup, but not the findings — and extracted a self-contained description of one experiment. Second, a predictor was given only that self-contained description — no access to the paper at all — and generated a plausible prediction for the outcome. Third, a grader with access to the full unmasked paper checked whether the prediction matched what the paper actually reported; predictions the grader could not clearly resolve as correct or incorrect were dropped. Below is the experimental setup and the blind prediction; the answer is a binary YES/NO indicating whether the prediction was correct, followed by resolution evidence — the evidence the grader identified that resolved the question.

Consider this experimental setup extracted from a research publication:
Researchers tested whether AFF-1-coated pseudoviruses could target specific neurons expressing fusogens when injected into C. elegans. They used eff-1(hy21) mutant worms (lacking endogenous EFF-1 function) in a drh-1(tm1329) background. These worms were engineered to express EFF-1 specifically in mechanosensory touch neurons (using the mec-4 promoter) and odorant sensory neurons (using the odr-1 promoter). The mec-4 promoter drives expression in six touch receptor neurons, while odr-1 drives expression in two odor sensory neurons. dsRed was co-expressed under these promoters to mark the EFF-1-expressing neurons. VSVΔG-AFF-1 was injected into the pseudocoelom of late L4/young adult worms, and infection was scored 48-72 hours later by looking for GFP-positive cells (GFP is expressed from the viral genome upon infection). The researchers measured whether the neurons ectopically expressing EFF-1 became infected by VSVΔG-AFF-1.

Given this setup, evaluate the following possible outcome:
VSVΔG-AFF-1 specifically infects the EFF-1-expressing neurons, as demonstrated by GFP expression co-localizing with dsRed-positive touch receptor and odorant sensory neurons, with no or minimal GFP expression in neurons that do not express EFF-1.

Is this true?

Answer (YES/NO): NO